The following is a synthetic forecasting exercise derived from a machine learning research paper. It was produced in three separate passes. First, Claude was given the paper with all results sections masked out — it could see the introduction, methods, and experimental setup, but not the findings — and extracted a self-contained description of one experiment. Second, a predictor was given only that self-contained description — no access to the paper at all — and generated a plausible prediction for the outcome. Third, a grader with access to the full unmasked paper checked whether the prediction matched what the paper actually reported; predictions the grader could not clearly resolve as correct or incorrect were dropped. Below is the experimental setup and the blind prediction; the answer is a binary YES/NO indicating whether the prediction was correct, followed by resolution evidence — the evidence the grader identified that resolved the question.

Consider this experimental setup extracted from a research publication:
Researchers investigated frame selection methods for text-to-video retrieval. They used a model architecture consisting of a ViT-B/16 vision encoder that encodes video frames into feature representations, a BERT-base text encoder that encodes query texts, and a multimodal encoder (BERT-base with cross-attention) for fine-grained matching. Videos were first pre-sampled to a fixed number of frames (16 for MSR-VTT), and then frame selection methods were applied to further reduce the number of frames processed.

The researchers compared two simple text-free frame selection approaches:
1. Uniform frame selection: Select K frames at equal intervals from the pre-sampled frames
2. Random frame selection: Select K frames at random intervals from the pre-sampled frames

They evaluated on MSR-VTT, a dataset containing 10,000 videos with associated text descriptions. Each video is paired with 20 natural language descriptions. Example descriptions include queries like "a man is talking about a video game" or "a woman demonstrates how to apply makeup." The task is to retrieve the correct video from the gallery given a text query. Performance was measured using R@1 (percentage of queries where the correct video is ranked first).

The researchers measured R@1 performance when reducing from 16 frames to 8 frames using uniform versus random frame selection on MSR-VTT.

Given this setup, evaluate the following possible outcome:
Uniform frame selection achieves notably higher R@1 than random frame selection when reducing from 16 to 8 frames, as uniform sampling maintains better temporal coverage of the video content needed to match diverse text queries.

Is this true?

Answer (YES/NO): NO